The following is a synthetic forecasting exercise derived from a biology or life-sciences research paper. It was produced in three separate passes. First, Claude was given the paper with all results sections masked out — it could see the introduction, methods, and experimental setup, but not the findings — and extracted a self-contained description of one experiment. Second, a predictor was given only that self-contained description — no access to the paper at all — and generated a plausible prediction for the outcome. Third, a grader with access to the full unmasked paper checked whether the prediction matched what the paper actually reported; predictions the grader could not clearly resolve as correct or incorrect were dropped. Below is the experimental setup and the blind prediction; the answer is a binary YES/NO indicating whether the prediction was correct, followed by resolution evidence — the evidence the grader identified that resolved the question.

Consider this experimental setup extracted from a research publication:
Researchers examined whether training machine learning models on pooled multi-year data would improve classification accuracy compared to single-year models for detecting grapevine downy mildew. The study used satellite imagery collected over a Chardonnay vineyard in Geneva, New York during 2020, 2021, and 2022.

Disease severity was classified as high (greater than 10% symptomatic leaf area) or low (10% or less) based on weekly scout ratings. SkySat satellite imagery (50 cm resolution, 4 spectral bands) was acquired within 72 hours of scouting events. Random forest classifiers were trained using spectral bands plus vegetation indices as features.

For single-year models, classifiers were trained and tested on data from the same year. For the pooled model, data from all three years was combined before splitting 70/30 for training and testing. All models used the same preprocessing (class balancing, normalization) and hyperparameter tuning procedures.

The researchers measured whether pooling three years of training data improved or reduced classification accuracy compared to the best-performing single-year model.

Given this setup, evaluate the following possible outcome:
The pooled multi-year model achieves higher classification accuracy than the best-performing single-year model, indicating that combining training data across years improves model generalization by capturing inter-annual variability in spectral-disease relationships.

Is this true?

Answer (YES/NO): NO